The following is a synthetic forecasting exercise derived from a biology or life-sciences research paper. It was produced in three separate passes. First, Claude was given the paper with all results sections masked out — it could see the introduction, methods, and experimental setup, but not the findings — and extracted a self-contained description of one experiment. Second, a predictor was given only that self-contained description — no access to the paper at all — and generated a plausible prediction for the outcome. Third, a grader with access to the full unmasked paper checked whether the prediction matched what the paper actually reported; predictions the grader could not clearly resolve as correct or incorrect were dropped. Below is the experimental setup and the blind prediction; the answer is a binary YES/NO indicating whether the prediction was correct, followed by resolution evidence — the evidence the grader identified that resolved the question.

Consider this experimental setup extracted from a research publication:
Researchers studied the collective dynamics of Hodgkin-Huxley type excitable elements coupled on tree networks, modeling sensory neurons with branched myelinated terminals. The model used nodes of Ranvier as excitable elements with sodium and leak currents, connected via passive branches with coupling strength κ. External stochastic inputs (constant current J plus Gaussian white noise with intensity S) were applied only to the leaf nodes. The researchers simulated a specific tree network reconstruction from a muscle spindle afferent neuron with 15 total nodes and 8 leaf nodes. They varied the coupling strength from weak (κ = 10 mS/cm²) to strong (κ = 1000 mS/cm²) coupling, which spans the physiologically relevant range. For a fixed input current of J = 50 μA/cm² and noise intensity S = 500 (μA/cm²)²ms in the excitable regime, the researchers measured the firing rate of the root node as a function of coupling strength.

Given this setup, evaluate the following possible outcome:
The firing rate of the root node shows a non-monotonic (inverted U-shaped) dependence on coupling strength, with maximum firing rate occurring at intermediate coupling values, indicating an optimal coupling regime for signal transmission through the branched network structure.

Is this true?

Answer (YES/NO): YES